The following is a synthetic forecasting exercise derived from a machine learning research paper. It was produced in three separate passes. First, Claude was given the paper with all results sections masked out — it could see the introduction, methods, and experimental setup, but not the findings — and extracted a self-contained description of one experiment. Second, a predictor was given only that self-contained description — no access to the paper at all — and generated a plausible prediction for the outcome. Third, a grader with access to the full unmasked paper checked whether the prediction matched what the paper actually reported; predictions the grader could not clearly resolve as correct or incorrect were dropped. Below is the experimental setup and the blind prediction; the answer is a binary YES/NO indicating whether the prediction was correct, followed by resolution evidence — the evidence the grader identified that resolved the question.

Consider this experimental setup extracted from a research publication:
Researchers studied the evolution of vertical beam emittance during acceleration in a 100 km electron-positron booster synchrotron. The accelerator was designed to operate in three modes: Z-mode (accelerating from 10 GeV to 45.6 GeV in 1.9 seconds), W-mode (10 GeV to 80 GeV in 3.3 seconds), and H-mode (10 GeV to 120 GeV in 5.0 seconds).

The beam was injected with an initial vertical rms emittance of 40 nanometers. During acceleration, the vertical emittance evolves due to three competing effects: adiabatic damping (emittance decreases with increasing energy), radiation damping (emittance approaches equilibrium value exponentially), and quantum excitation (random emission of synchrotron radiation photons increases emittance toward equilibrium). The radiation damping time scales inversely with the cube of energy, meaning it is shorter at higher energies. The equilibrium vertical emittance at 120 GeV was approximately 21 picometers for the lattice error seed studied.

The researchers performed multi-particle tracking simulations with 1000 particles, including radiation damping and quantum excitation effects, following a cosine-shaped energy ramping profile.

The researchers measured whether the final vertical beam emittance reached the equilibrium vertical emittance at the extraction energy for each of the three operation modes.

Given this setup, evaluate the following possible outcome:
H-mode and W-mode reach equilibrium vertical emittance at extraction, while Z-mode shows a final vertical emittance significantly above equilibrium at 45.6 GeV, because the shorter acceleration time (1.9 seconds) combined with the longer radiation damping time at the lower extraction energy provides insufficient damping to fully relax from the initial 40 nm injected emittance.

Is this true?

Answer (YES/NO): YES